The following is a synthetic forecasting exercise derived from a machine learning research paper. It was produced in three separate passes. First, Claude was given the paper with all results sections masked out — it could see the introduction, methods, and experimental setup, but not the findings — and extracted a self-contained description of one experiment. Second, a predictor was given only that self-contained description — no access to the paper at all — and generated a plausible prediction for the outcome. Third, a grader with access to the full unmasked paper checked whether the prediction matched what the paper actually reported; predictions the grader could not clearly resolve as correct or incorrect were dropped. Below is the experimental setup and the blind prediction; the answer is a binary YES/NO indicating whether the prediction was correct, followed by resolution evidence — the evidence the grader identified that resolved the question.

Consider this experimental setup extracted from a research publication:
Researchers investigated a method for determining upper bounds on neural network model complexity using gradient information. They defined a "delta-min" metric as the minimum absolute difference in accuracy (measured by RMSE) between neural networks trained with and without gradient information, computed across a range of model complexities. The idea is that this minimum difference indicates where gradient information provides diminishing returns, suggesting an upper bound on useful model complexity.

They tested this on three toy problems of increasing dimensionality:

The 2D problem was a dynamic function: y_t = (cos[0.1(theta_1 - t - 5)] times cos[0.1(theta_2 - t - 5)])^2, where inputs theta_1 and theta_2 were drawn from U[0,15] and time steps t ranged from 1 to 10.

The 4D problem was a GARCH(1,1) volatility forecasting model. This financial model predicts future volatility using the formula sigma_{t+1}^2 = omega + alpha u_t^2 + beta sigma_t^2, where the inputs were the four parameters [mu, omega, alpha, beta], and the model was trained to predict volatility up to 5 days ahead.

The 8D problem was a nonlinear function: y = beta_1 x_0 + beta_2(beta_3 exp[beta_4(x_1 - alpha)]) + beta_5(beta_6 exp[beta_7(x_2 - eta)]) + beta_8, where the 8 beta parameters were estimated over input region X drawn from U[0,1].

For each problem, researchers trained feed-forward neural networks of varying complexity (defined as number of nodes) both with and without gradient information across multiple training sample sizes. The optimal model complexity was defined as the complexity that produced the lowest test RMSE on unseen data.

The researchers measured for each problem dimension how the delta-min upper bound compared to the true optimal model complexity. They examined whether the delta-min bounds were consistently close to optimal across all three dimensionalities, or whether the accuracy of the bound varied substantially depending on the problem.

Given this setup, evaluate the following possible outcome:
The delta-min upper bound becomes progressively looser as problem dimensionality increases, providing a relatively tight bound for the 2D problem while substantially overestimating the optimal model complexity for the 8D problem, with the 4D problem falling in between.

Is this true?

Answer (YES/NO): NO